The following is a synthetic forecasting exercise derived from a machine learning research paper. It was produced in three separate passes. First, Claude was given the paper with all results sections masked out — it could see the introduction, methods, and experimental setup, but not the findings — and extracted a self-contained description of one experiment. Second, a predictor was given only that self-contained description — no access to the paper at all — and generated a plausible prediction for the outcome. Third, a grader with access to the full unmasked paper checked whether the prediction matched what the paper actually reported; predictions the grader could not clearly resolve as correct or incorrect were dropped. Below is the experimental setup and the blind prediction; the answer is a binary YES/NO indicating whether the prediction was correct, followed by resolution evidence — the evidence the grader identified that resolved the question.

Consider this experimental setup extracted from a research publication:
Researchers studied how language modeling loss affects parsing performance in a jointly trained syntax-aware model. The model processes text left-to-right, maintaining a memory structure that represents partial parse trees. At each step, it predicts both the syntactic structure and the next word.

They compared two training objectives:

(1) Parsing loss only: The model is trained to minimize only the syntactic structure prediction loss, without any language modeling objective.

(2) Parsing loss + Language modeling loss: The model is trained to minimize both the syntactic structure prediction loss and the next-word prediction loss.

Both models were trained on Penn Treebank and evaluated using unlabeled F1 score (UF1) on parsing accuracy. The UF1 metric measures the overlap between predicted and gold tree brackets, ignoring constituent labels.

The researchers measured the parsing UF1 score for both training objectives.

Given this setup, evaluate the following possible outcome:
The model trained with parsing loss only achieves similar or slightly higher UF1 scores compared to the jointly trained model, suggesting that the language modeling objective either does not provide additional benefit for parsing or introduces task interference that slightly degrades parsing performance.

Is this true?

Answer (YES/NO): NO